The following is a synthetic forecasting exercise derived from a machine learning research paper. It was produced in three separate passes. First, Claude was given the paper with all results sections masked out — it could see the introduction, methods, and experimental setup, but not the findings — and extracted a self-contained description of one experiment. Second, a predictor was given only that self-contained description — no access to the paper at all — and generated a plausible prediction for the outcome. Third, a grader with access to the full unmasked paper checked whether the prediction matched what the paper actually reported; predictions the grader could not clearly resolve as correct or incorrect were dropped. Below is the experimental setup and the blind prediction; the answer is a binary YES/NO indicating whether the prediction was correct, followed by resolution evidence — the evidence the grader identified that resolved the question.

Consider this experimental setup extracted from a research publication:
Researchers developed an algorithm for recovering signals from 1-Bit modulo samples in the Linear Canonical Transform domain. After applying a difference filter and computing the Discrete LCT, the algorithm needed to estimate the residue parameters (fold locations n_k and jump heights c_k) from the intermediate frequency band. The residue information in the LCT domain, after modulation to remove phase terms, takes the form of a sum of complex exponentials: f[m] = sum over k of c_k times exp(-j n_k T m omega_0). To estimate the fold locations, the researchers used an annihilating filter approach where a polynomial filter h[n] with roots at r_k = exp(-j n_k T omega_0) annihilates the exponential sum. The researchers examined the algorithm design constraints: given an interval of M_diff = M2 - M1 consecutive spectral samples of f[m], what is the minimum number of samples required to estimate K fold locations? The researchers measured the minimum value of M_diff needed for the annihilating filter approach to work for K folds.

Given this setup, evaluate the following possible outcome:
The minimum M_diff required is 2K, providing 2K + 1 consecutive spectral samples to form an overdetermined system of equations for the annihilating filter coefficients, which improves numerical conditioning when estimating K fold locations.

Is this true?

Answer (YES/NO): NO